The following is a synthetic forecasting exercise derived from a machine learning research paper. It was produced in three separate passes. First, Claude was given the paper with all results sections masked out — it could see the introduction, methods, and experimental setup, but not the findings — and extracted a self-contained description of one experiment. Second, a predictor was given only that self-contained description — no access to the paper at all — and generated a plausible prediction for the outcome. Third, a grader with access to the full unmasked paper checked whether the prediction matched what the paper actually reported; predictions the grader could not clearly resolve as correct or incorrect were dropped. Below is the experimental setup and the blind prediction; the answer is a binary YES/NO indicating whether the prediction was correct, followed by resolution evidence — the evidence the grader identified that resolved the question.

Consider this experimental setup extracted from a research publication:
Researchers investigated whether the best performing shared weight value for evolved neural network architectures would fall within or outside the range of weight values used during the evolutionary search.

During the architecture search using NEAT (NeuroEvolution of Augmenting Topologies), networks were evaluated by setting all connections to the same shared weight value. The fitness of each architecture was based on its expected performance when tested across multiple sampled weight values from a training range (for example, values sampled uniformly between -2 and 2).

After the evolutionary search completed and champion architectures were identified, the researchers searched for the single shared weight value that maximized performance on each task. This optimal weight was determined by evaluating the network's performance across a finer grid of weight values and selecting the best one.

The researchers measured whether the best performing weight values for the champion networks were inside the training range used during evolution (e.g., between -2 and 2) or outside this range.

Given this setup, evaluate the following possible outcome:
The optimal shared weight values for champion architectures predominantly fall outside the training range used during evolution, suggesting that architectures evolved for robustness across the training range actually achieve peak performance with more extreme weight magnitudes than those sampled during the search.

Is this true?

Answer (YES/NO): YES